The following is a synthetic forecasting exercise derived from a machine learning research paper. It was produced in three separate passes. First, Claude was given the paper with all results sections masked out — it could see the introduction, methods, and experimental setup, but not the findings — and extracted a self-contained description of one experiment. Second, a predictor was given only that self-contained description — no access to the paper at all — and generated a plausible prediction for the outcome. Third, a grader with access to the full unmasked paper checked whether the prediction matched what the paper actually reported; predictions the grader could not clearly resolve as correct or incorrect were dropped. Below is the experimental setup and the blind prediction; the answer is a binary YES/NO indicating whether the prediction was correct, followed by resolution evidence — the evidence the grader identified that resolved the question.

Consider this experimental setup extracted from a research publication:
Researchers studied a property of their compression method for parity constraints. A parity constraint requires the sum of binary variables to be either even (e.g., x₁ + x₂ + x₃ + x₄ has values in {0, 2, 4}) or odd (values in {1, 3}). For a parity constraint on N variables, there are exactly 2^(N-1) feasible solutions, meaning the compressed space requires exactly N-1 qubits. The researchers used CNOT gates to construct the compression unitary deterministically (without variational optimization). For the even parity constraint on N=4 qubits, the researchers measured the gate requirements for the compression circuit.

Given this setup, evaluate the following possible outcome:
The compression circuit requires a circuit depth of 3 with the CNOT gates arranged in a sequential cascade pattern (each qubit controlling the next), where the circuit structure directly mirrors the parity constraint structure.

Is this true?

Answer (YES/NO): NO